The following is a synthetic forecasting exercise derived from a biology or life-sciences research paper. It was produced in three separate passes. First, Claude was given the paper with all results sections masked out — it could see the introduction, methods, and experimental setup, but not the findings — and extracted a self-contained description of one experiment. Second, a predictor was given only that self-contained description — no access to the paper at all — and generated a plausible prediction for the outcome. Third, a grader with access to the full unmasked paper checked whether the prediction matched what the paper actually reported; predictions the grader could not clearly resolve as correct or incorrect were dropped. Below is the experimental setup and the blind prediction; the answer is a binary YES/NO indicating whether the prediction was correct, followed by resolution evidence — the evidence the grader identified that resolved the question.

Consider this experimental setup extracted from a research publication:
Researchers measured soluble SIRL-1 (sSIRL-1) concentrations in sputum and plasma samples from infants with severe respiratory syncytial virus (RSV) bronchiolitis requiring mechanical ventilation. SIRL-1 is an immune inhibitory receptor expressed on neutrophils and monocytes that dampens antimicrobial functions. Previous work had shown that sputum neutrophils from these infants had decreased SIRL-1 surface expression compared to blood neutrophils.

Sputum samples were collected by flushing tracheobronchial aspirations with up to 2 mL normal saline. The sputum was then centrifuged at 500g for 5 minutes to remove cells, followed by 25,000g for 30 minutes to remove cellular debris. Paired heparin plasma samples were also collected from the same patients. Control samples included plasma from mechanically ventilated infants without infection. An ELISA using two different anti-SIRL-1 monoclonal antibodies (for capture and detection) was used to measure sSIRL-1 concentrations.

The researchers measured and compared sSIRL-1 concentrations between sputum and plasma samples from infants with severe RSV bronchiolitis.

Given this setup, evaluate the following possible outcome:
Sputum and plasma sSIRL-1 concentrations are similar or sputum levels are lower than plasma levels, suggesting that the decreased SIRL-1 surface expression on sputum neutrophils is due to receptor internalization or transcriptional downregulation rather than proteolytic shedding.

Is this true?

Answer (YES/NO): NO